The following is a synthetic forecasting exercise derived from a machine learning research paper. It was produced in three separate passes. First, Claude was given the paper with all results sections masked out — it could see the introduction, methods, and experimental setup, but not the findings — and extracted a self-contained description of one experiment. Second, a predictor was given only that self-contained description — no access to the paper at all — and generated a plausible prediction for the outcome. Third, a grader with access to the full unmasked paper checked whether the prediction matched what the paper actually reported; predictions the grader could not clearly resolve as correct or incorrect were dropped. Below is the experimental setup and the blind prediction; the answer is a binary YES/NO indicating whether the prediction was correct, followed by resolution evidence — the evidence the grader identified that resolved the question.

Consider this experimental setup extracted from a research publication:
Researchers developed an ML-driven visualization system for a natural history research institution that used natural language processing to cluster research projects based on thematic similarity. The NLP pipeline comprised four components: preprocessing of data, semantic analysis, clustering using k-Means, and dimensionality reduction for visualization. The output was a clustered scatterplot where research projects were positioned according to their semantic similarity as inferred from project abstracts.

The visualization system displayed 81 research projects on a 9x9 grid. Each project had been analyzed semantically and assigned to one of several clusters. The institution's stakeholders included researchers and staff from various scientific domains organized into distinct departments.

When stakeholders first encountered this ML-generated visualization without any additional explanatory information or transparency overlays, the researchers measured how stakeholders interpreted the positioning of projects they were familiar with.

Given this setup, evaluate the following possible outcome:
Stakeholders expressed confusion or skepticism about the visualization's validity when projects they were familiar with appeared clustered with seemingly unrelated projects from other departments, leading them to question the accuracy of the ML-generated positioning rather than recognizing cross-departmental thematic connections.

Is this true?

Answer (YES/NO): NO